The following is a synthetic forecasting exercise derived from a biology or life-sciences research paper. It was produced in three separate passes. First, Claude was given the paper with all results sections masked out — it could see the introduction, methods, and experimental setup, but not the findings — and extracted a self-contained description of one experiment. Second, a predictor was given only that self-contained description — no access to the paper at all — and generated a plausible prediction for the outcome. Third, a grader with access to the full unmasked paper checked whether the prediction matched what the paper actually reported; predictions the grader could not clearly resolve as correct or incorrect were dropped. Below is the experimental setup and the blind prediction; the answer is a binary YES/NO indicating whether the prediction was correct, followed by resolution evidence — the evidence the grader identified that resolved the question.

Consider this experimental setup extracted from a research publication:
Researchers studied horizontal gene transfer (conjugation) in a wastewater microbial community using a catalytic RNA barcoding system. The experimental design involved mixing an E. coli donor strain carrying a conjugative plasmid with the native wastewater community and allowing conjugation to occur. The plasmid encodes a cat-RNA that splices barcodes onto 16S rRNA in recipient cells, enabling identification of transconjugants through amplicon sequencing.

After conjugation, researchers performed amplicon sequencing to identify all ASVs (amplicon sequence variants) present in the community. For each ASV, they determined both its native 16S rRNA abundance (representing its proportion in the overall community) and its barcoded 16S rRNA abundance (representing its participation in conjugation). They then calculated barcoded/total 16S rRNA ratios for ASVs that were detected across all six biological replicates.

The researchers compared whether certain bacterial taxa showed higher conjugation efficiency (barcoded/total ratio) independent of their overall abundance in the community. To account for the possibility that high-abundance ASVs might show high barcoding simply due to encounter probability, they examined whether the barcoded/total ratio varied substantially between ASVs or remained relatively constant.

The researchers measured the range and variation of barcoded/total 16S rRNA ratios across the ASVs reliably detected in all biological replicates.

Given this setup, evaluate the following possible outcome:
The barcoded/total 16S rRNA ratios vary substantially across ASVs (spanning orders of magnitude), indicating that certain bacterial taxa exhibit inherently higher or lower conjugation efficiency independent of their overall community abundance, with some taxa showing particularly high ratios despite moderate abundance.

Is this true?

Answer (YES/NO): YES